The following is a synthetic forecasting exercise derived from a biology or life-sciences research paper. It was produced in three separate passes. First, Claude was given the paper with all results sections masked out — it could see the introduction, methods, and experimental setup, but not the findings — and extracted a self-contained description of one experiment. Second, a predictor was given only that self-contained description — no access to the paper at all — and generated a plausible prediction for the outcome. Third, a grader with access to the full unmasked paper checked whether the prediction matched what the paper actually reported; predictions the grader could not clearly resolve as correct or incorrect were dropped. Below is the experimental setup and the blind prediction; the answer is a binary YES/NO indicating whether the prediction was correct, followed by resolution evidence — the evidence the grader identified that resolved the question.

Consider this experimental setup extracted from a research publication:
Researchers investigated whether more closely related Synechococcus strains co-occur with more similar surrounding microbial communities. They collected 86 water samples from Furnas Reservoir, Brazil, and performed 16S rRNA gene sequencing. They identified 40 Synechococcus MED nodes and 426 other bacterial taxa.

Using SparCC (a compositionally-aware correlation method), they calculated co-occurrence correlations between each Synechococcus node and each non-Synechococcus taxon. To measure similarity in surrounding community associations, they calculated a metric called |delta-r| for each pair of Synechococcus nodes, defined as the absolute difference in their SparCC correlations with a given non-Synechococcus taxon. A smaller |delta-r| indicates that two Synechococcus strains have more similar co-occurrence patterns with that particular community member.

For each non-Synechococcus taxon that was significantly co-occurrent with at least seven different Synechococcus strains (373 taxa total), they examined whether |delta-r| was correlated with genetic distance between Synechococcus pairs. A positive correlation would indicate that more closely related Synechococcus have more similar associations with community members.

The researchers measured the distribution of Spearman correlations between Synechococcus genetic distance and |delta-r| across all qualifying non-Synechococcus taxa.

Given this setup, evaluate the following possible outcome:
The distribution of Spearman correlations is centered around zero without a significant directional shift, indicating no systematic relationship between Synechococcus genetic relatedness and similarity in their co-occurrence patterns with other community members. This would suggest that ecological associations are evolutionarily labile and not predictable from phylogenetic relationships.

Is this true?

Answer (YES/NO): NO